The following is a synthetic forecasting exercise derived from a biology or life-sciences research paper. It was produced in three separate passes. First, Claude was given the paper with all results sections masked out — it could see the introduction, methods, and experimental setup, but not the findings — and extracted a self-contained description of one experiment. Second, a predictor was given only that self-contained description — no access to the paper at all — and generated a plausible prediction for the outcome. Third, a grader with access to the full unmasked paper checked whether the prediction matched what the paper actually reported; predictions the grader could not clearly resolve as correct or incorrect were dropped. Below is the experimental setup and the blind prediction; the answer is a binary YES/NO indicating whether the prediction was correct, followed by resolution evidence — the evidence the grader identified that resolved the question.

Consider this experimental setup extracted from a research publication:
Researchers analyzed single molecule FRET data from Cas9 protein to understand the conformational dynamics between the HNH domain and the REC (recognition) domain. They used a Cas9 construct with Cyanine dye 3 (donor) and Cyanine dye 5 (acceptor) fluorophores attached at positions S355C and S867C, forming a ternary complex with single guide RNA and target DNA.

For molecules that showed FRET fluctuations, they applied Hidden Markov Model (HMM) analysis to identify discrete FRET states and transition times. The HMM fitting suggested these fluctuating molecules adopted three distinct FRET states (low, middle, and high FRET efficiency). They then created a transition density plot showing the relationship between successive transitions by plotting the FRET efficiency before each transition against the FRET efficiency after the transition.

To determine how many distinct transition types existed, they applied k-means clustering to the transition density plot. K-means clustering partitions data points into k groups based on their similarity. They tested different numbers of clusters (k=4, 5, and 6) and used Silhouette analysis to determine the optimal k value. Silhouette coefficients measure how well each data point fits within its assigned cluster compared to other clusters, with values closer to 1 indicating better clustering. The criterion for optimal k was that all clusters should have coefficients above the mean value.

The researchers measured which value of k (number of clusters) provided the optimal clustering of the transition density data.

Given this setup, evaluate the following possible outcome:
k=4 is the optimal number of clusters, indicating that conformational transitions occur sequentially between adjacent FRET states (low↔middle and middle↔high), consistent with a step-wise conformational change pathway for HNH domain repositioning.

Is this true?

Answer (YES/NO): NO